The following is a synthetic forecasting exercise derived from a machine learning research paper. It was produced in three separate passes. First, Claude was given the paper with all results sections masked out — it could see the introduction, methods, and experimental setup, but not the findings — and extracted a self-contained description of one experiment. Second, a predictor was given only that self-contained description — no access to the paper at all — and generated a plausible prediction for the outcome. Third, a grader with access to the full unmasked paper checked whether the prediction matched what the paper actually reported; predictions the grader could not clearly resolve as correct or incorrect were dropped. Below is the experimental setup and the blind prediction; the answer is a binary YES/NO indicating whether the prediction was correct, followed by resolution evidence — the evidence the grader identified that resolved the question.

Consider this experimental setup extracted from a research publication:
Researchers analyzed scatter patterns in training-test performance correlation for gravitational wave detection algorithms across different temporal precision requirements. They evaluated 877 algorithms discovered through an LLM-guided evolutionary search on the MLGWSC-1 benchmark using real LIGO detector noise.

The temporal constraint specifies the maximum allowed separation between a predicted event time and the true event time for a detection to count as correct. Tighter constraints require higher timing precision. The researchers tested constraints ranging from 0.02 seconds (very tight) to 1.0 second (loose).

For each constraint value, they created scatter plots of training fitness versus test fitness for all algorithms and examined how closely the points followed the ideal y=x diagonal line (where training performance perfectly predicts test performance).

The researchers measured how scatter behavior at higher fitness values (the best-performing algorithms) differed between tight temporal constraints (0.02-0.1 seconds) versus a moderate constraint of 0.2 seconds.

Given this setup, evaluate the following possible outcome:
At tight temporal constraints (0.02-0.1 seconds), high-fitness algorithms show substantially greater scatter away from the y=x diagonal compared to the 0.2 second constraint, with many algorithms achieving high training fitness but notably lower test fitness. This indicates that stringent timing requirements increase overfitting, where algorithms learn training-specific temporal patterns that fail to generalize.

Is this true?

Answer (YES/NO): YES